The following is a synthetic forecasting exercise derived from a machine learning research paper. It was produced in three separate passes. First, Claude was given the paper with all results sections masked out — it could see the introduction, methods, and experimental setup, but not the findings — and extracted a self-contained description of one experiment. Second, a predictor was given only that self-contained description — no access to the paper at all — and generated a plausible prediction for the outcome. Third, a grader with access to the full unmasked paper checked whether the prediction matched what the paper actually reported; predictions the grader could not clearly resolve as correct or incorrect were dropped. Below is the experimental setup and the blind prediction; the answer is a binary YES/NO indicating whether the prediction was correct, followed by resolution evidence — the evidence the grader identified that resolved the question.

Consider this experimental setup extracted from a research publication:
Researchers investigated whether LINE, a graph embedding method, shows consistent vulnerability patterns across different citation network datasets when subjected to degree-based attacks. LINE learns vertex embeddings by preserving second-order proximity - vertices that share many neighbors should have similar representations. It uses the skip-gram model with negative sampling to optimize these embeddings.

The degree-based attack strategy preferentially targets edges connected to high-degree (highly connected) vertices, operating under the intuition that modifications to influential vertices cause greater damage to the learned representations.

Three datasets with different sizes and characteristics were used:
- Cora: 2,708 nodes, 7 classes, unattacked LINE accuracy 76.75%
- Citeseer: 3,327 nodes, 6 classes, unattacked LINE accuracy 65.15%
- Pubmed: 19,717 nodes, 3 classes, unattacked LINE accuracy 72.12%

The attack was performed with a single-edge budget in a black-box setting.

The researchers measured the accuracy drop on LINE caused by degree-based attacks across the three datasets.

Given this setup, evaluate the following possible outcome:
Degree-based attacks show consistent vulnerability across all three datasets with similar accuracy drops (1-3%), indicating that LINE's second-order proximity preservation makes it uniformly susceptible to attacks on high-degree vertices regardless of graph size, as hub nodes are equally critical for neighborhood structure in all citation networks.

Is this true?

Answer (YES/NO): NO